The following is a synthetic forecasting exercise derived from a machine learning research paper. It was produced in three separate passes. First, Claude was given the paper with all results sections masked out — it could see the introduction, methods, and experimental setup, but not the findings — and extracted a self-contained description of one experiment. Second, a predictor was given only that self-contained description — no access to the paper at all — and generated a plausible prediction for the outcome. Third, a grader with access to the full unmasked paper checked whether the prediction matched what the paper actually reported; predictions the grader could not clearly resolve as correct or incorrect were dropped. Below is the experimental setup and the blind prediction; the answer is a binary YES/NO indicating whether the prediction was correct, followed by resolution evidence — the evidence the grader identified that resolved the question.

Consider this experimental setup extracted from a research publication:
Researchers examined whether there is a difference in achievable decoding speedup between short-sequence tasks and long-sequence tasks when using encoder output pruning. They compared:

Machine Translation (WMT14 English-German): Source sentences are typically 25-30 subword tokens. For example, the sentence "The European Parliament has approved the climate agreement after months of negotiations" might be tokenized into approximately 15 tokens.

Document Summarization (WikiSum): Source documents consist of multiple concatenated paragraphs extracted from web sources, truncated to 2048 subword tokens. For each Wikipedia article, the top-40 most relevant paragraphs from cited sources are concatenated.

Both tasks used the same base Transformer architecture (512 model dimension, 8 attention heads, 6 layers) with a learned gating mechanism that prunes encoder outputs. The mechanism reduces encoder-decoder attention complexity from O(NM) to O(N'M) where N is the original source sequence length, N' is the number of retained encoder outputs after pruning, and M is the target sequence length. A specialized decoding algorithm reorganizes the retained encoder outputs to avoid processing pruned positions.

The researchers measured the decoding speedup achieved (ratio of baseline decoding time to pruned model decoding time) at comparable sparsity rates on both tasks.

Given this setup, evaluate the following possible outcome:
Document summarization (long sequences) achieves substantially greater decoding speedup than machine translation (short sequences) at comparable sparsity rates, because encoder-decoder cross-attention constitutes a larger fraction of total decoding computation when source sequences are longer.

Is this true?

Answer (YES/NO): NO